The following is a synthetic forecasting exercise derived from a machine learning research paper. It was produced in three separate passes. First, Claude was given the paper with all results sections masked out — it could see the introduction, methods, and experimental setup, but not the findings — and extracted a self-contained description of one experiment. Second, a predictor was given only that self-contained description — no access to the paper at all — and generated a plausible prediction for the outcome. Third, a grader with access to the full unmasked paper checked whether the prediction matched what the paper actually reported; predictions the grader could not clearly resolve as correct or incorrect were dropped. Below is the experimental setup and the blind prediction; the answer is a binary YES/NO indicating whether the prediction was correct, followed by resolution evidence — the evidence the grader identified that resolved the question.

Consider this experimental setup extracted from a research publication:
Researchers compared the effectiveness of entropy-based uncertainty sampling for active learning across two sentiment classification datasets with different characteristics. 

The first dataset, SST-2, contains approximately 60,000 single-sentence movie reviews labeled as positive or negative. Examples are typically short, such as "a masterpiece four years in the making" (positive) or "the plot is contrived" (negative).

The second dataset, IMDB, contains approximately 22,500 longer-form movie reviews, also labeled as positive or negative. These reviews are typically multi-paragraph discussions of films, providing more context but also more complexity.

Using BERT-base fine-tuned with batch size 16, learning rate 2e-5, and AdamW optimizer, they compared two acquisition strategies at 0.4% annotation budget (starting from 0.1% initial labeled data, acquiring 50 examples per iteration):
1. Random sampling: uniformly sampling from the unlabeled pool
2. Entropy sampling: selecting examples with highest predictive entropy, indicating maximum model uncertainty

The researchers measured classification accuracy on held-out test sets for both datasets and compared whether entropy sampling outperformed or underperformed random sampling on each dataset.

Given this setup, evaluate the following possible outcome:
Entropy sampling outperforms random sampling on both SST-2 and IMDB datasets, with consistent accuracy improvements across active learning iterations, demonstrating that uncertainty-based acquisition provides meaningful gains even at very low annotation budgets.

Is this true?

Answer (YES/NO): NO